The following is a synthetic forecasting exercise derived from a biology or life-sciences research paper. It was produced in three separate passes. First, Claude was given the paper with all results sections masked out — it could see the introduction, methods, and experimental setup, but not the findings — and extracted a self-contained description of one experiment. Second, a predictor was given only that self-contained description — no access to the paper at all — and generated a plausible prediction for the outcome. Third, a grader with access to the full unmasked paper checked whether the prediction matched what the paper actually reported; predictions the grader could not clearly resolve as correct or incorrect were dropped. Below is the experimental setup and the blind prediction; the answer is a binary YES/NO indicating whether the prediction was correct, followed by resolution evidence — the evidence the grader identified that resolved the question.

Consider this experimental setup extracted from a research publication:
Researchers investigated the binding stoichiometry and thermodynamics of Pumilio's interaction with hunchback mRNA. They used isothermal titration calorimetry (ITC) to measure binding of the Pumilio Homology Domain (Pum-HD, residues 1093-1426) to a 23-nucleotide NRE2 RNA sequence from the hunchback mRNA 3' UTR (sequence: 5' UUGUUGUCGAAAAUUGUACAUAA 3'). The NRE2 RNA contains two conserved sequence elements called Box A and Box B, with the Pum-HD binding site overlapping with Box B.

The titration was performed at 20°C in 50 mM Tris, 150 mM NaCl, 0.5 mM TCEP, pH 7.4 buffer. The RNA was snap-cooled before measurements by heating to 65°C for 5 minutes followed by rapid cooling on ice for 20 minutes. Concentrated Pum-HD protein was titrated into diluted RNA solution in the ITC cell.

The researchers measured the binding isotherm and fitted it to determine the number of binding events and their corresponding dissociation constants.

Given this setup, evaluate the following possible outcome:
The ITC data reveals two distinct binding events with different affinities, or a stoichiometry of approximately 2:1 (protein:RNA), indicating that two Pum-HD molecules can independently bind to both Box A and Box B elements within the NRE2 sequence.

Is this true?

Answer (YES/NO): YES